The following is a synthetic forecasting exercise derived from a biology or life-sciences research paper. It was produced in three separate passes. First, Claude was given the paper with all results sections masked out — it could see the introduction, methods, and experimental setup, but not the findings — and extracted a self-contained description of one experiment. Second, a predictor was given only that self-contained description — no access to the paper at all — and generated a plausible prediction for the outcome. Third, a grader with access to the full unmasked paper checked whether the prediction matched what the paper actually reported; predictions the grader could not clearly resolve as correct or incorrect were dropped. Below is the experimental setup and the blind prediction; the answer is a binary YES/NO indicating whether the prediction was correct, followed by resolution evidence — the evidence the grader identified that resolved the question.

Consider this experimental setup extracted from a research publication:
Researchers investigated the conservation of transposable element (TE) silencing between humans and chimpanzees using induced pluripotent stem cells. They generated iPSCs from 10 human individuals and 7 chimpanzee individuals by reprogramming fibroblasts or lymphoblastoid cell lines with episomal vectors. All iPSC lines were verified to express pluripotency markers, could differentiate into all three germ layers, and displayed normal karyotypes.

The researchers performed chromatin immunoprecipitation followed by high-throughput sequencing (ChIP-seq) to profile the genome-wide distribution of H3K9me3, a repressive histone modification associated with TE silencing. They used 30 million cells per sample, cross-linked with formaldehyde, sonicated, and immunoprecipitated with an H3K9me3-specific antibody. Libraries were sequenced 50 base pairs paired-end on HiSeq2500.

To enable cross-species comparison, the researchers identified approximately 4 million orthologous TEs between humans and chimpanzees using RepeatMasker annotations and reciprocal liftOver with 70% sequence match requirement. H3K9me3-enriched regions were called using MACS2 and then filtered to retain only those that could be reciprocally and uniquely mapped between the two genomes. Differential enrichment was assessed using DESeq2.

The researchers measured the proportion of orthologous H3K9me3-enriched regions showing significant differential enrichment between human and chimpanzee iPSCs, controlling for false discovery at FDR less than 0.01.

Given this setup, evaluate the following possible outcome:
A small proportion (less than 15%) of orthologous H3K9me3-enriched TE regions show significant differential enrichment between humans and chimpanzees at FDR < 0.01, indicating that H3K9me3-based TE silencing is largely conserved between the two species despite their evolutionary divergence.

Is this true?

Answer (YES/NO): NO